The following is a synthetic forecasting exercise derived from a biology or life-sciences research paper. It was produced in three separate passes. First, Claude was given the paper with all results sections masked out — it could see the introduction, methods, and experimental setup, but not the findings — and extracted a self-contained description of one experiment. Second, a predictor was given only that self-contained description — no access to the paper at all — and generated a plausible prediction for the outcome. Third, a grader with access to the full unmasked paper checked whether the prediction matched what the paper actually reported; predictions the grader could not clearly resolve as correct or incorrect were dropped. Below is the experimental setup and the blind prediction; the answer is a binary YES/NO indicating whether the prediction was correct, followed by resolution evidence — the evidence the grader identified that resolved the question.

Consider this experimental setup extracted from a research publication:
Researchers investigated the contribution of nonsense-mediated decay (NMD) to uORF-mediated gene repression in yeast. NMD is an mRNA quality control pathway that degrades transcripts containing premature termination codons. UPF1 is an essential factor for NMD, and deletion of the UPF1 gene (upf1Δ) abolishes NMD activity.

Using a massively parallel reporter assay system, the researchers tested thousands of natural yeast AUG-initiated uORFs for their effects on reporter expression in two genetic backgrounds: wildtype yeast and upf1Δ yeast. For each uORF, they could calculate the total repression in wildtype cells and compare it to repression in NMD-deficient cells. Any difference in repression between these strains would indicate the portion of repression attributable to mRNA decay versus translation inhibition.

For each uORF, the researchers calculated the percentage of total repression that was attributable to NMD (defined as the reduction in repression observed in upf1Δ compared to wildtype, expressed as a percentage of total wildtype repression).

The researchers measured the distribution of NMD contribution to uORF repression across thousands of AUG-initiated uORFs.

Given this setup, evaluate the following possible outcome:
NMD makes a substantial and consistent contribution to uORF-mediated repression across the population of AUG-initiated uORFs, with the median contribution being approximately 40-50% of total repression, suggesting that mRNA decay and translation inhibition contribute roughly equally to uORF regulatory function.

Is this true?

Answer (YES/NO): NO